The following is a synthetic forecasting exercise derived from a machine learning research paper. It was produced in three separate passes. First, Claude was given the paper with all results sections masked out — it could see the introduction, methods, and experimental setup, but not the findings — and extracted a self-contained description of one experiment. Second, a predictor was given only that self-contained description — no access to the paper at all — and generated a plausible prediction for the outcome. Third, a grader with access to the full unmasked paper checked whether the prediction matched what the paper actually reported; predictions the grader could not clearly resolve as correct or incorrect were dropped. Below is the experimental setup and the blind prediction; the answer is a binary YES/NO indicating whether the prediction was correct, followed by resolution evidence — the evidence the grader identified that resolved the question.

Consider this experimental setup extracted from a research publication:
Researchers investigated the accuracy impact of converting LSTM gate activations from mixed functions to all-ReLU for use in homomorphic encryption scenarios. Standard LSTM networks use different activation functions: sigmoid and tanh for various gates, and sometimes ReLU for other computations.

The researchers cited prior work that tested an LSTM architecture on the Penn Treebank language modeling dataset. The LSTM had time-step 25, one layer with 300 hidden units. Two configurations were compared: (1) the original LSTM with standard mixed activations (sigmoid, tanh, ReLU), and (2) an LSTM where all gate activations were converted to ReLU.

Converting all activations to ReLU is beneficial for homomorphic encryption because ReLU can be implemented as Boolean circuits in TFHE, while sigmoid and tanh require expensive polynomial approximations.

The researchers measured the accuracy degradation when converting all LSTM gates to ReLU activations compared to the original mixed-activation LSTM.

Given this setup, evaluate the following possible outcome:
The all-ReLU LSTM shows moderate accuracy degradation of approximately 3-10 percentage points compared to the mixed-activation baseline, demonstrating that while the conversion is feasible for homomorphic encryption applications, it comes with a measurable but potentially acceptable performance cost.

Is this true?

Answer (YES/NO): NO